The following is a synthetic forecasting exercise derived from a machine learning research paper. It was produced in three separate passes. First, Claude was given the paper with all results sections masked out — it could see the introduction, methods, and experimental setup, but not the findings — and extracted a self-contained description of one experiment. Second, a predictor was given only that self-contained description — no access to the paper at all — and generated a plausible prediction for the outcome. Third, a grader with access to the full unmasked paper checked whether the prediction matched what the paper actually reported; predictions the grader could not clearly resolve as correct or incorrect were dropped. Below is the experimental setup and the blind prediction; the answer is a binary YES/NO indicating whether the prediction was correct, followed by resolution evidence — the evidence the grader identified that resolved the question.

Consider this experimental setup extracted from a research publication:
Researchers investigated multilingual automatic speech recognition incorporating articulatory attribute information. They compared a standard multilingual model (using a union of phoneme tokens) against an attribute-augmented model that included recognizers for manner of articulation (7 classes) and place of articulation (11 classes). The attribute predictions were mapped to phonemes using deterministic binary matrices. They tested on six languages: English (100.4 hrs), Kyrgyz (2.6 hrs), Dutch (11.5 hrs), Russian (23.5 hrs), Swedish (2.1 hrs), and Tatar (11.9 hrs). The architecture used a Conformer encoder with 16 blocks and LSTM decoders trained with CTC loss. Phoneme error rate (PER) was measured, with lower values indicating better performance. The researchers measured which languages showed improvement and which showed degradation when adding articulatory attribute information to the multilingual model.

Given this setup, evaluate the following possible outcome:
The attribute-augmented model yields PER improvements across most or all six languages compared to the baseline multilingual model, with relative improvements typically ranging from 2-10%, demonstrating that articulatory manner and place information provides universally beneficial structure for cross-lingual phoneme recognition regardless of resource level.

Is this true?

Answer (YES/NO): NO